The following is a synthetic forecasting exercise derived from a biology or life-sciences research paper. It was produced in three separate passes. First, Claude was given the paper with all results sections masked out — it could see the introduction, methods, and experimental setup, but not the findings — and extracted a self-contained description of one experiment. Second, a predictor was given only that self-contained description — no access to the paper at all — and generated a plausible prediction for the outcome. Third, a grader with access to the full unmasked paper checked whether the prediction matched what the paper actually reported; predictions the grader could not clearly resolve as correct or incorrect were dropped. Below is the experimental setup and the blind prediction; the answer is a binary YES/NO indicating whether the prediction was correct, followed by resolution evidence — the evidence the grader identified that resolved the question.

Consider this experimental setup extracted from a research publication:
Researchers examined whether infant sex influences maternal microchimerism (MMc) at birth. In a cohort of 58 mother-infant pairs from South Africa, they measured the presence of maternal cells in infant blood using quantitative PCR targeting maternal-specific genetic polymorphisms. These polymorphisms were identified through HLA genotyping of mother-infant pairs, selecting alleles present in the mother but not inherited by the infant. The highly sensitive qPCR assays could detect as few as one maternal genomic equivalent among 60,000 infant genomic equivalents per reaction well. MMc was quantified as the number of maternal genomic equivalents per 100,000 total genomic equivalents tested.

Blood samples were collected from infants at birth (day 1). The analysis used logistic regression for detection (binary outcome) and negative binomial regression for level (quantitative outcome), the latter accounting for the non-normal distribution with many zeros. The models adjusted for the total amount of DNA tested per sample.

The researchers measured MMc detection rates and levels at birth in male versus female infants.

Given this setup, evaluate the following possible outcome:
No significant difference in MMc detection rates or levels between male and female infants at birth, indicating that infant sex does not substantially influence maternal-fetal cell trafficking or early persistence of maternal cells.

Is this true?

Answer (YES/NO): NO